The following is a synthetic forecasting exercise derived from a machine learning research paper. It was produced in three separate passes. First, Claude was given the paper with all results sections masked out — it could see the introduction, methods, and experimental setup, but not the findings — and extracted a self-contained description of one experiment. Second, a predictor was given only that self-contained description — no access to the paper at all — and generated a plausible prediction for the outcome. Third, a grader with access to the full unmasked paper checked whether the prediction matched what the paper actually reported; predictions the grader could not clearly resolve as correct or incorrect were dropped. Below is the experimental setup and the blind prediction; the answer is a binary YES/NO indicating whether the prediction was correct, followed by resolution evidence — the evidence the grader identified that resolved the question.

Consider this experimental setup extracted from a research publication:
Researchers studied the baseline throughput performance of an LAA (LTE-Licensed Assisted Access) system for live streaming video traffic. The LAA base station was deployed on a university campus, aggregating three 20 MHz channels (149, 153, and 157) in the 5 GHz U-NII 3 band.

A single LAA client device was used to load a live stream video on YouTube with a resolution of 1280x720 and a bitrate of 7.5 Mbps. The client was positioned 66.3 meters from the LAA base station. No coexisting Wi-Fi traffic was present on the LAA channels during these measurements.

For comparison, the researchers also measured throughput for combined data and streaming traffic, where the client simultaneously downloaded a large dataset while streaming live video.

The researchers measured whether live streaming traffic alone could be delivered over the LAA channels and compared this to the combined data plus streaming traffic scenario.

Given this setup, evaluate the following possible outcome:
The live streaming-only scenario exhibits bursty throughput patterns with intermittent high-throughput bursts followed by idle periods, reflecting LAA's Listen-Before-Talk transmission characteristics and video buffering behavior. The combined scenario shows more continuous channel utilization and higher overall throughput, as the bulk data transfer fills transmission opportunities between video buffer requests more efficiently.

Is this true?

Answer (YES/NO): NO